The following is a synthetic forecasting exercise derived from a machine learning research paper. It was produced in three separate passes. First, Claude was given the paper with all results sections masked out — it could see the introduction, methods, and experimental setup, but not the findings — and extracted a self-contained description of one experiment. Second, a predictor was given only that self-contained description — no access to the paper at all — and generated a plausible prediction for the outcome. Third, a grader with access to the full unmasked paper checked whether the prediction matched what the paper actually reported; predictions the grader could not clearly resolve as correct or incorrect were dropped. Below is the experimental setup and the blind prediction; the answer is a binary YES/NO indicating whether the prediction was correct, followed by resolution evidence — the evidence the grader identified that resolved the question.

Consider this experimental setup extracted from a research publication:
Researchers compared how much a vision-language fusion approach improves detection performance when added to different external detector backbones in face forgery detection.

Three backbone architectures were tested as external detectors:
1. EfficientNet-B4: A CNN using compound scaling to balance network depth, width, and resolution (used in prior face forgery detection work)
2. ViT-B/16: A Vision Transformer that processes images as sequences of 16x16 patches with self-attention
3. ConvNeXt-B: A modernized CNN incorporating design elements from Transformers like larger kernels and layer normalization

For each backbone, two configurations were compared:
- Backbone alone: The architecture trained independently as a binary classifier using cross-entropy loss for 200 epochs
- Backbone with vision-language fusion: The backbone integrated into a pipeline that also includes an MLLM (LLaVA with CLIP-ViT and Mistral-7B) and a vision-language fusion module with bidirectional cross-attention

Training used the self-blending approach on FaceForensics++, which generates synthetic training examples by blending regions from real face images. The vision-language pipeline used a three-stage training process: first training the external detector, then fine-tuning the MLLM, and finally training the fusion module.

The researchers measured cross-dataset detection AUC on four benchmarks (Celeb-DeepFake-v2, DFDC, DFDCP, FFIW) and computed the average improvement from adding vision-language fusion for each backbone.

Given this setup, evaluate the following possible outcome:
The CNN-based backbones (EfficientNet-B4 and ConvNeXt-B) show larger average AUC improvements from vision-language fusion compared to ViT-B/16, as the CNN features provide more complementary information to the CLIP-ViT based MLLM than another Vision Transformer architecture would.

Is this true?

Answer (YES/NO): NO